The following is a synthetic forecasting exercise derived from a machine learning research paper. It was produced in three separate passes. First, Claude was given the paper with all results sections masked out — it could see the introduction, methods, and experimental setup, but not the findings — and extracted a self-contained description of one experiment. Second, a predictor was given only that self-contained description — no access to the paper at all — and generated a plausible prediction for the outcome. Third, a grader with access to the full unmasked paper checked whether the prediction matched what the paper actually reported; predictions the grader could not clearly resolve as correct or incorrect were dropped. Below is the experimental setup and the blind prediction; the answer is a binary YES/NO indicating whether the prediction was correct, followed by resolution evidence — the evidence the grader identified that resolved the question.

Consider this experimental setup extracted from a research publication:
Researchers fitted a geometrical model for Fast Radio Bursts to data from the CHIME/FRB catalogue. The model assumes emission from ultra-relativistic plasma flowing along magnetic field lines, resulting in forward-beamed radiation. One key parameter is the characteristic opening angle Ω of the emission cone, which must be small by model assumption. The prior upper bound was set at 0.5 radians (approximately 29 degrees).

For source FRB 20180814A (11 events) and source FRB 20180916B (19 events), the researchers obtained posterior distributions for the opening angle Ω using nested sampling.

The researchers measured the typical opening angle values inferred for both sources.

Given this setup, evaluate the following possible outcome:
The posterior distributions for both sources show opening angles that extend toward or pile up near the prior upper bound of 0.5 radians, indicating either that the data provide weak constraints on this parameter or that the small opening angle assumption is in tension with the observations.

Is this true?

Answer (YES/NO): NO